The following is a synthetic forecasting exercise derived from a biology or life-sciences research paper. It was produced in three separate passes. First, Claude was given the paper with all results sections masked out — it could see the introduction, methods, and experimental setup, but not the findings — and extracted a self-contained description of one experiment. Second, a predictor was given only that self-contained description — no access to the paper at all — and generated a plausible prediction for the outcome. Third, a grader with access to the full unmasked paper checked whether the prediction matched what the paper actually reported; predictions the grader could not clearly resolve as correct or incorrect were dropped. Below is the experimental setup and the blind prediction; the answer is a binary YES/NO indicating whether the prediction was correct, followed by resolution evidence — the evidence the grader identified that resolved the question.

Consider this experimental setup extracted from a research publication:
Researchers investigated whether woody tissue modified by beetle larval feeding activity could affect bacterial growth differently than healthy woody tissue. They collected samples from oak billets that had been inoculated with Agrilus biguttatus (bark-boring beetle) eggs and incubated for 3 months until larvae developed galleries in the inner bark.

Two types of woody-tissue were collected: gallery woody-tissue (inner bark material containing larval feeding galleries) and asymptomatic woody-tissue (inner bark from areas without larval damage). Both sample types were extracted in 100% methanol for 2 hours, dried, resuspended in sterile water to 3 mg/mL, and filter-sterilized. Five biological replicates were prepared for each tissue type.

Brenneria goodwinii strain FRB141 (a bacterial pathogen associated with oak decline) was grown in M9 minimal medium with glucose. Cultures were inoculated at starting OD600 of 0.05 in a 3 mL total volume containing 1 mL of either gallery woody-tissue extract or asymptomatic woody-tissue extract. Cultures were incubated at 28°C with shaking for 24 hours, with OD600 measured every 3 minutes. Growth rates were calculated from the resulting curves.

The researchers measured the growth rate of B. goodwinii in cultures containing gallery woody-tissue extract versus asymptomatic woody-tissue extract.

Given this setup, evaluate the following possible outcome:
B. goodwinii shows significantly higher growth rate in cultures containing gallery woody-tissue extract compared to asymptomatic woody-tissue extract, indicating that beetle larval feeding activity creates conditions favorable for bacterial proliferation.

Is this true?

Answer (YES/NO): NO